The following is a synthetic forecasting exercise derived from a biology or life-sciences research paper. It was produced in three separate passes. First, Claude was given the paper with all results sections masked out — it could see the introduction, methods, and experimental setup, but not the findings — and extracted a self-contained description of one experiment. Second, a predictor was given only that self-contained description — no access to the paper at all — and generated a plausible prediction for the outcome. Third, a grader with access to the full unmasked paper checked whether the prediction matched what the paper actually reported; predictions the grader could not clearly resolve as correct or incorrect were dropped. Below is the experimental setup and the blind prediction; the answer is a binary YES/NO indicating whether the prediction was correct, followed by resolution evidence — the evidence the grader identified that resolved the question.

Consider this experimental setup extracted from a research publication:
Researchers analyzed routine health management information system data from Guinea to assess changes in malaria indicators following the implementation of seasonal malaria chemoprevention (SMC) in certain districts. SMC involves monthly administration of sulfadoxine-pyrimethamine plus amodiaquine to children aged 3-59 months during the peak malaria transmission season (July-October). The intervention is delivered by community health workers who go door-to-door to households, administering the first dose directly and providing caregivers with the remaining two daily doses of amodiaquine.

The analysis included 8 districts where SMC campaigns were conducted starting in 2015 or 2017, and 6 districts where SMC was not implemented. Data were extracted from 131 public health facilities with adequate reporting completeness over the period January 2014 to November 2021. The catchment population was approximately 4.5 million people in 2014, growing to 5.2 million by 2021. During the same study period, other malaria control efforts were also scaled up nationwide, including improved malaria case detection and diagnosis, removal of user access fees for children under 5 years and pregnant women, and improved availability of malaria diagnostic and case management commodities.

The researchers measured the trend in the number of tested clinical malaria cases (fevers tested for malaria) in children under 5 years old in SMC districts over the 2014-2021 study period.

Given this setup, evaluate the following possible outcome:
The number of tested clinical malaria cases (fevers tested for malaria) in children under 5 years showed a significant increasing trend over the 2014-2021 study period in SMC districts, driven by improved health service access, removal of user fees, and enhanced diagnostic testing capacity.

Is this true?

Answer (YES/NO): YES